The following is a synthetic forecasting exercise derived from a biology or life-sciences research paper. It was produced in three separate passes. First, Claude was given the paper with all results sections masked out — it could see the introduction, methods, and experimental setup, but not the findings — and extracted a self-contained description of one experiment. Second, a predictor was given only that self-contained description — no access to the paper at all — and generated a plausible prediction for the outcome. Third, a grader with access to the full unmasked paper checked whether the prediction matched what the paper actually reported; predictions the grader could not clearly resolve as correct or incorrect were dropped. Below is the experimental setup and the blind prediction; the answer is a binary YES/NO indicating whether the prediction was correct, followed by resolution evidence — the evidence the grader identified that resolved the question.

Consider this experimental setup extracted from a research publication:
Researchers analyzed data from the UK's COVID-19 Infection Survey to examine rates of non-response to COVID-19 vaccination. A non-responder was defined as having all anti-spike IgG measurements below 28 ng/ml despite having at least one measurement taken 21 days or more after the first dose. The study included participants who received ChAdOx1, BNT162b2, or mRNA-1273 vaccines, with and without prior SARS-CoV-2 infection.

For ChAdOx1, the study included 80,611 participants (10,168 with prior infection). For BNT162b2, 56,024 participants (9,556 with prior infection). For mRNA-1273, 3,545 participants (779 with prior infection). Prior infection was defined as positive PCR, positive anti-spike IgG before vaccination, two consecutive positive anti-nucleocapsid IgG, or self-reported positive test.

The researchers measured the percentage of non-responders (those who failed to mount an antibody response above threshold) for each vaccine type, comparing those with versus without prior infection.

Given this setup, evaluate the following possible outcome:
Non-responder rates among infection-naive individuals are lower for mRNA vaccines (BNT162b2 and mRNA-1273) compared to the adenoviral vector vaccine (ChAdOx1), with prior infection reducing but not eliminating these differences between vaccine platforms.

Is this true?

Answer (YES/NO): YES